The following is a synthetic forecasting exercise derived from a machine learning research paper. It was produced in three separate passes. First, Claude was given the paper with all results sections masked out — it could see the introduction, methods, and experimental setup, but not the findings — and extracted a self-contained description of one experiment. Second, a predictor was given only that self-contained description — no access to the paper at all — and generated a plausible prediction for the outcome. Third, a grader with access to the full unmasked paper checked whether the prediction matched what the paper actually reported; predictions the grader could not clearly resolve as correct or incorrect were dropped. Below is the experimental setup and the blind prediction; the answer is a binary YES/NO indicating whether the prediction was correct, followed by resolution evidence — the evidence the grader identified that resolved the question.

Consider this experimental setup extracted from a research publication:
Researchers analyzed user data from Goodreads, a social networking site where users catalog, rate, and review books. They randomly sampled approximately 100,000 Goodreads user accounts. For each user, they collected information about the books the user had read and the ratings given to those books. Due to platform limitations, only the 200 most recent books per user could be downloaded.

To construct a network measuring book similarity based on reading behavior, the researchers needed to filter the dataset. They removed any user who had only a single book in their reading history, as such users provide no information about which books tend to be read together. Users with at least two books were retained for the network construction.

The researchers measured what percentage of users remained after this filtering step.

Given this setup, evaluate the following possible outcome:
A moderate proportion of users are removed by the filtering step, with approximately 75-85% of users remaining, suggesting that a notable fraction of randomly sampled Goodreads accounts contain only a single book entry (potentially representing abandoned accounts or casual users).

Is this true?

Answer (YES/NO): NO